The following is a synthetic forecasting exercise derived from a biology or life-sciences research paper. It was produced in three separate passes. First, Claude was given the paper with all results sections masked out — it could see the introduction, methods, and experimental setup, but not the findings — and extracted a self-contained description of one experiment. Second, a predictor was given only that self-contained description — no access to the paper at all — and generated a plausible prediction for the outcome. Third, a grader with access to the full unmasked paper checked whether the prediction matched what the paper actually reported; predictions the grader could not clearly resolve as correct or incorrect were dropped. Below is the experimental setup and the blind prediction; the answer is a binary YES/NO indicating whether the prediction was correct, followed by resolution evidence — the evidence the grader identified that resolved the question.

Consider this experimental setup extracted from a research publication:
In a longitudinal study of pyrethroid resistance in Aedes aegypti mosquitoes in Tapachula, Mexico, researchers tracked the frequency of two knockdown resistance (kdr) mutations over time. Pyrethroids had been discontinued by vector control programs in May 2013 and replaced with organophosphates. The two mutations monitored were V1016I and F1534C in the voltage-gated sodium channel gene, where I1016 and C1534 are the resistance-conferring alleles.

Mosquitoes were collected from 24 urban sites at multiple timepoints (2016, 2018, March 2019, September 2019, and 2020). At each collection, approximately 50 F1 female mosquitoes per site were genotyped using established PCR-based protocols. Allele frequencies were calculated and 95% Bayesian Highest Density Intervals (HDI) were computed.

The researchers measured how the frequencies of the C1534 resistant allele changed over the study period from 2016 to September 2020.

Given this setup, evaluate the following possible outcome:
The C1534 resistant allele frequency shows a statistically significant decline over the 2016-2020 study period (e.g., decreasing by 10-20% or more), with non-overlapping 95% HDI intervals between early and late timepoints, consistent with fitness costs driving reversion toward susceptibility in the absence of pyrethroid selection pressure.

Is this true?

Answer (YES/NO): YES